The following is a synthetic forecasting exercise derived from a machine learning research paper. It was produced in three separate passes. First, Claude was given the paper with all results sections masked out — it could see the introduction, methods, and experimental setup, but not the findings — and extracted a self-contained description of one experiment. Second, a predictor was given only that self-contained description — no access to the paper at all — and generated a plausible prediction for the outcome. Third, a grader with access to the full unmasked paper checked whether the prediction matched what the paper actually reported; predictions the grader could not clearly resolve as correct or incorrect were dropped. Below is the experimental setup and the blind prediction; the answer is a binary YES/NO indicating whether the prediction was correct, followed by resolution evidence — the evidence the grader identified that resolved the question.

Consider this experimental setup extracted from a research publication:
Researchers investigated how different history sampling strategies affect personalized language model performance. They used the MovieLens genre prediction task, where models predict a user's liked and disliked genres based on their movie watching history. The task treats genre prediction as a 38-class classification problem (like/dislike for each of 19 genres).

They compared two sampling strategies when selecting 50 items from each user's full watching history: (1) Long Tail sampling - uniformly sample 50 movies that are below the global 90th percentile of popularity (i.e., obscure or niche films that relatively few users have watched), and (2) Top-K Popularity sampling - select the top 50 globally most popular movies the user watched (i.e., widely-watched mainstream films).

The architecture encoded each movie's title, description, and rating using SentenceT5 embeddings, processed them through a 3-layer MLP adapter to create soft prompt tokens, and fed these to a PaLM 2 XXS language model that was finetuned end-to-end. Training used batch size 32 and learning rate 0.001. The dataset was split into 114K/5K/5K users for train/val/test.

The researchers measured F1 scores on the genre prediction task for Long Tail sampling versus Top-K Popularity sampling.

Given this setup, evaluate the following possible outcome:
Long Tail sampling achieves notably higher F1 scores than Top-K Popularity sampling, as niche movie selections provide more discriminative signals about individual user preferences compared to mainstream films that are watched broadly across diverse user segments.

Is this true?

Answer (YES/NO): NO